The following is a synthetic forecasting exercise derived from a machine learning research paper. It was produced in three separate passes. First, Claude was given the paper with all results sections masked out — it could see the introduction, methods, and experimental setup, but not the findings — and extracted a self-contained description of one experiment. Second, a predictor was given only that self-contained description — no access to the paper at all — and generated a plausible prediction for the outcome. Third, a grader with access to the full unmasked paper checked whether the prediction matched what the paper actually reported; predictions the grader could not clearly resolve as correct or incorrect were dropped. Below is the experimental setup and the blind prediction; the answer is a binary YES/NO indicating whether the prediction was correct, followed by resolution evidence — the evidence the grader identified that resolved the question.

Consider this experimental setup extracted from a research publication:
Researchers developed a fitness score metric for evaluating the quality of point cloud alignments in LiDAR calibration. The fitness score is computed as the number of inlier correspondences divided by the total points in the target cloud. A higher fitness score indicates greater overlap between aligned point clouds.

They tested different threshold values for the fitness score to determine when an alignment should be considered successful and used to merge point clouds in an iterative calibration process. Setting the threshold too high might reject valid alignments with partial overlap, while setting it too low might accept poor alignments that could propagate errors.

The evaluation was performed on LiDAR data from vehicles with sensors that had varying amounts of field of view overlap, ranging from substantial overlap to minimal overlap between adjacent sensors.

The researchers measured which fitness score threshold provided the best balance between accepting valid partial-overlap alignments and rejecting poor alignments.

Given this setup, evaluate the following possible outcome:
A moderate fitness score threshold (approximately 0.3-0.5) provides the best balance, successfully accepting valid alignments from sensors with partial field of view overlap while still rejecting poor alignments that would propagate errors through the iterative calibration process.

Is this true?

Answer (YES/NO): NO